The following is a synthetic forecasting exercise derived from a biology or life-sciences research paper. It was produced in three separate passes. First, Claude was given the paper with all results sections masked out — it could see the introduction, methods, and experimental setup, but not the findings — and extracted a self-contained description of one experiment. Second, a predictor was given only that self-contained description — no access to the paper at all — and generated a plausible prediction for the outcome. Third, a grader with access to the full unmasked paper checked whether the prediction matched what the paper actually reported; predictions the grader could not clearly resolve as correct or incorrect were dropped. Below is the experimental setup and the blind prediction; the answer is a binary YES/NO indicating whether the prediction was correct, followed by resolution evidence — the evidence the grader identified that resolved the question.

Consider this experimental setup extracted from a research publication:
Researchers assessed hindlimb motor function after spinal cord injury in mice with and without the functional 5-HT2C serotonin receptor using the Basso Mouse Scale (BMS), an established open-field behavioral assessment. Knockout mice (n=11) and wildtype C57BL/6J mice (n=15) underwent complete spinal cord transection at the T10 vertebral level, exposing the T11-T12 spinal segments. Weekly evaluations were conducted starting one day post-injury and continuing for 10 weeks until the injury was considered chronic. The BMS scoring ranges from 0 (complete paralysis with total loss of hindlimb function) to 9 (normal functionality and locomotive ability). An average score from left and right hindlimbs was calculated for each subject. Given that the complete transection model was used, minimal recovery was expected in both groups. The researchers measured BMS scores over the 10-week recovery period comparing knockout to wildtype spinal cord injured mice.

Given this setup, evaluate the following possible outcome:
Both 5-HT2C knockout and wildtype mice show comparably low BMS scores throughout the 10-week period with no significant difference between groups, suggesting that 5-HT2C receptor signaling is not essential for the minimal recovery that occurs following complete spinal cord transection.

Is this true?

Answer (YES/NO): YES